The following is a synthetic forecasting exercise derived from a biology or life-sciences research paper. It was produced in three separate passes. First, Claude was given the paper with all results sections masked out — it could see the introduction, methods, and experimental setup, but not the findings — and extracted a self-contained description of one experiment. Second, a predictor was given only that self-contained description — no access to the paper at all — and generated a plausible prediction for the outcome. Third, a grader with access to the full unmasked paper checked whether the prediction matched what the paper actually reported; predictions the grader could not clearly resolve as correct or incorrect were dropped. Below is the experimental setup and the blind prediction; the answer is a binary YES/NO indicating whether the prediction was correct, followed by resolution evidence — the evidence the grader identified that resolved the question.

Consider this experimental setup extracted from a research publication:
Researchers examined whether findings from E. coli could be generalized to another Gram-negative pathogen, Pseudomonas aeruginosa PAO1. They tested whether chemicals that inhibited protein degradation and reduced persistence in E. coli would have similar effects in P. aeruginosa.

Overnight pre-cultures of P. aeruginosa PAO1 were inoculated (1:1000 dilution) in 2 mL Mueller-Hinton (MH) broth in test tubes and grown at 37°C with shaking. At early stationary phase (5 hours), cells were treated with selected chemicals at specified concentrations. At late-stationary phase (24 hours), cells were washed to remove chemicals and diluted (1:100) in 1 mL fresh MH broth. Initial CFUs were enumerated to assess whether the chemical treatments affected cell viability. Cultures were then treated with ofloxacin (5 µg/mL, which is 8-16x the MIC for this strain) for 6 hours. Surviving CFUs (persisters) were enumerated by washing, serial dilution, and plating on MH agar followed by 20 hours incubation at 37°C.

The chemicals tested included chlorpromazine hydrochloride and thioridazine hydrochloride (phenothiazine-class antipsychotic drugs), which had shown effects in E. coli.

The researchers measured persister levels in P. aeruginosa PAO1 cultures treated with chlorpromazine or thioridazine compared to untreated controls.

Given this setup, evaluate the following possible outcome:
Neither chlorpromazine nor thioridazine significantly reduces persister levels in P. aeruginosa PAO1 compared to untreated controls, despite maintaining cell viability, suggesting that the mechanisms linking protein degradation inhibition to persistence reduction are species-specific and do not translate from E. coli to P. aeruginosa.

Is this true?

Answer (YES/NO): NO